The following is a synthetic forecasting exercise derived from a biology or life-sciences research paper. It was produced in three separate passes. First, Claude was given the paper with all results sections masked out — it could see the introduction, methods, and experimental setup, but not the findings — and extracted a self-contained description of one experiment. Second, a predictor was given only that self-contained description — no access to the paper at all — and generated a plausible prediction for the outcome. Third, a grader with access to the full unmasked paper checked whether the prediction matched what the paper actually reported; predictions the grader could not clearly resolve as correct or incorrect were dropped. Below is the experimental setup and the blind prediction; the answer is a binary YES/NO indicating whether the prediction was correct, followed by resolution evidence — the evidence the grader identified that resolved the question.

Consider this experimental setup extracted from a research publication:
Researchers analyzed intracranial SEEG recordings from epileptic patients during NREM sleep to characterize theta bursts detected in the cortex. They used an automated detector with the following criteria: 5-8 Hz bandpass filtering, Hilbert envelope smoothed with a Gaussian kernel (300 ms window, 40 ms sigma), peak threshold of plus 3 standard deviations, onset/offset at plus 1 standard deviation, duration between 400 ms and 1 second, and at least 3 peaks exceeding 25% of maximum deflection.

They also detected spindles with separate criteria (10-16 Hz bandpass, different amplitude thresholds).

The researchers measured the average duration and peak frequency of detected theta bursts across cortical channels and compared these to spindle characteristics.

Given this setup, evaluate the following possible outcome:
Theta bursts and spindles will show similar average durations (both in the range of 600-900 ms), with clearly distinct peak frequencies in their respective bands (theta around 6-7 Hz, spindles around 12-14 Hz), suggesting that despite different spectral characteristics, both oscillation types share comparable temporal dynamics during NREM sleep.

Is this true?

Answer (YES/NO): NO